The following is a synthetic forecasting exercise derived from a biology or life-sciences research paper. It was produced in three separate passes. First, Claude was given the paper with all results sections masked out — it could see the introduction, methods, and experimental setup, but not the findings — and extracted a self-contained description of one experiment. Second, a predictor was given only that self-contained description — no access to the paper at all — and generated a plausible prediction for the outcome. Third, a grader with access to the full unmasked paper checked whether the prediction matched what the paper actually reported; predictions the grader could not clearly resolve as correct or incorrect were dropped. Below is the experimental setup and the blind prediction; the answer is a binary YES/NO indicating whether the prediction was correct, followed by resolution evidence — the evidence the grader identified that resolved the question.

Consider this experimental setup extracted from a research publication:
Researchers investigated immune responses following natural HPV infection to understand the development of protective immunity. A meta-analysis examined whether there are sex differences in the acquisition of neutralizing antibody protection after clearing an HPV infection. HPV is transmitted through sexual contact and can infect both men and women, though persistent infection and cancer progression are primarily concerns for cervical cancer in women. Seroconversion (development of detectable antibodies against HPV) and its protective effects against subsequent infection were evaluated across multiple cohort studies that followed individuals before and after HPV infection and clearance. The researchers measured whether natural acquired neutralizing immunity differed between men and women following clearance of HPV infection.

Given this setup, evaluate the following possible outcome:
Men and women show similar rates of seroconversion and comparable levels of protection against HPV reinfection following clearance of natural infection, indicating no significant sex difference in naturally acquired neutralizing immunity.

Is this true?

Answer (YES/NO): NO